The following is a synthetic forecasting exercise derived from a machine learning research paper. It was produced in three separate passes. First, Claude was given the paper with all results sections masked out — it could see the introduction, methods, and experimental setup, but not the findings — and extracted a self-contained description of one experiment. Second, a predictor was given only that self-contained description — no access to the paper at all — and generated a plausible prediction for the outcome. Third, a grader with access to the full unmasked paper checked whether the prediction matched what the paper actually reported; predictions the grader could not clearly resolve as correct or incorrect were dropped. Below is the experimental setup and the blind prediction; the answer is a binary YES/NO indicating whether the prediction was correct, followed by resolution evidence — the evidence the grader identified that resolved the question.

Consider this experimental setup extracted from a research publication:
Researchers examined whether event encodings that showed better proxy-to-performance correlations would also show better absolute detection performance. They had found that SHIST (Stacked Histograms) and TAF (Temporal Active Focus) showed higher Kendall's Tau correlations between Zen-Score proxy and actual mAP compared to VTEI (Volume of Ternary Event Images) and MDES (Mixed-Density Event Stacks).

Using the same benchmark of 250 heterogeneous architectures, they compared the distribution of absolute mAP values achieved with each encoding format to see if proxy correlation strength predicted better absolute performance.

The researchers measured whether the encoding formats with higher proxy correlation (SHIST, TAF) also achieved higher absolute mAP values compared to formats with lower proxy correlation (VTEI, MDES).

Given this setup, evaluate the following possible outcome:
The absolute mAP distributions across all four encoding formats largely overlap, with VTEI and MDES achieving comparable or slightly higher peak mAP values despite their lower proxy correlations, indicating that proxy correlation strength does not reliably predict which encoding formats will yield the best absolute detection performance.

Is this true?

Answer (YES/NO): NO